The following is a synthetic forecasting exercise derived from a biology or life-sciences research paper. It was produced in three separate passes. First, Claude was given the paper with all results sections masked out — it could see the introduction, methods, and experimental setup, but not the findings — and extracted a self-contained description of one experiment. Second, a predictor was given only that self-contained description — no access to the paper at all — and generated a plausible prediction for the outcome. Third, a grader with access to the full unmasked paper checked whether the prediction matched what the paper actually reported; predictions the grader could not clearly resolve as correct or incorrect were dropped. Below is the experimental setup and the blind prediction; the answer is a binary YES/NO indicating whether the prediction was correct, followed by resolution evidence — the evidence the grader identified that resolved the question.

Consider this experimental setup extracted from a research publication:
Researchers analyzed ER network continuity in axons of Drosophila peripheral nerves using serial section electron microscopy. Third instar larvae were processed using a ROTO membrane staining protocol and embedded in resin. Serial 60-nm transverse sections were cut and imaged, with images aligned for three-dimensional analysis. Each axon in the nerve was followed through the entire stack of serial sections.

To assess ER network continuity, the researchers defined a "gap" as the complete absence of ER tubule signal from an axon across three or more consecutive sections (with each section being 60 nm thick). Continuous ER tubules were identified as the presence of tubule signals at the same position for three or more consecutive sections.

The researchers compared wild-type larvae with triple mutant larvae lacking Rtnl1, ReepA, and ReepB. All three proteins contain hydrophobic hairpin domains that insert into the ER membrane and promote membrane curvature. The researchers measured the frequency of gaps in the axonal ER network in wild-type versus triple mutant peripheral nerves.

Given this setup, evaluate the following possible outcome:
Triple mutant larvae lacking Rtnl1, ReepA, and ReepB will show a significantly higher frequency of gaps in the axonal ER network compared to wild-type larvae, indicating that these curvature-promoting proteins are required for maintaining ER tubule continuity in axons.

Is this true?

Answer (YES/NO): NO